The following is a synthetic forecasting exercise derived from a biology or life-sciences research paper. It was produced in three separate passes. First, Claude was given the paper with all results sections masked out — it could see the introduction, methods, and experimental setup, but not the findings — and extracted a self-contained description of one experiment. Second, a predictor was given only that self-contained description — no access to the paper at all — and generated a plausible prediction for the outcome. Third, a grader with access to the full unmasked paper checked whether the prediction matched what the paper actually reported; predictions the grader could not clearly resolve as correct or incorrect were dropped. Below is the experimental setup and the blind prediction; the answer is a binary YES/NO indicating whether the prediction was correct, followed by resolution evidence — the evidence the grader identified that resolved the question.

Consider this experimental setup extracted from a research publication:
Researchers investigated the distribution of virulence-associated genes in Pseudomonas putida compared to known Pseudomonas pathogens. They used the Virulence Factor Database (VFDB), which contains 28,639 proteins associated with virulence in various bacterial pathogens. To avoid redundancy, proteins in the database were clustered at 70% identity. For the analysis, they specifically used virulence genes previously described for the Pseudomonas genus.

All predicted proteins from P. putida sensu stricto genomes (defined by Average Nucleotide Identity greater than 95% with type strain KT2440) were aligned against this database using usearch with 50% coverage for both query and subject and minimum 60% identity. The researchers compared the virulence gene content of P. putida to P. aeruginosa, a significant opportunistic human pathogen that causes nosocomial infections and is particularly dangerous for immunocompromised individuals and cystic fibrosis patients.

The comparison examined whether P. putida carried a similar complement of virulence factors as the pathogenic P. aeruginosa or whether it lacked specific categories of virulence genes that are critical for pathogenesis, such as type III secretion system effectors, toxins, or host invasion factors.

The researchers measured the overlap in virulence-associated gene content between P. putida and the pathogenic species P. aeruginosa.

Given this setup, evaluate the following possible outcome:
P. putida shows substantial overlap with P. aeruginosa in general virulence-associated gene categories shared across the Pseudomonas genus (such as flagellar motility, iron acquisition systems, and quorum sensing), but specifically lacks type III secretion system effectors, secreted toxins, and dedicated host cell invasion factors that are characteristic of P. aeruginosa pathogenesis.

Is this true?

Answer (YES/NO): YES